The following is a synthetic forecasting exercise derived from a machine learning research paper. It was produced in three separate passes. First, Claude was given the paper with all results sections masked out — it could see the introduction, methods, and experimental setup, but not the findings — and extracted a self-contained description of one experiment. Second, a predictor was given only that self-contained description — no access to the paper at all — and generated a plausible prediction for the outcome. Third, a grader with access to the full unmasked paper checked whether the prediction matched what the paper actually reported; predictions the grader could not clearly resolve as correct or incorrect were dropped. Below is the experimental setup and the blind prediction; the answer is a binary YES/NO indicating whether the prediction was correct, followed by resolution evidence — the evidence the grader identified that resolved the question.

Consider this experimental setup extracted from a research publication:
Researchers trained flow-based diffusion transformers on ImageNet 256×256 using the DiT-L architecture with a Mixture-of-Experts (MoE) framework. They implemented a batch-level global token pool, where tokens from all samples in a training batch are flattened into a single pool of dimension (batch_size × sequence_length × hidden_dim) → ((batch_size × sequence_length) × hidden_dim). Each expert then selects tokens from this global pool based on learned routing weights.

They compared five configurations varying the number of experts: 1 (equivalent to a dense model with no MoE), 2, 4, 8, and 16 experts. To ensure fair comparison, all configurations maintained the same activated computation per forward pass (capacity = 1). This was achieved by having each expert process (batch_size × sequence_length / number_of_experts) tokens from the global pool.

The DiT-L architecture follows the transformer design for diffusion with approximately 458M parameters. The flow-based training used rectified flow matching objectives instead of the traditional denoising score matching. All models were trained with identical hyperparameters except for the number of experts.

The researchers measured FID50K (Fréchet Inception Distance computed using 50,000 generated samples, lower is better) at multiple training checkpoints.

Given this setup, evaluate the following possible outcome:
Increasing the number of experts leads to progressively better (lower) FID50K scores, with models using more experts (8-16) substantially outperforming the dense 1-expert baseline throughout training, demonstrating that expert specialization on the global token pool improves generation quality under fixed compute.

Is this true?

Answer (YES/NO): YES